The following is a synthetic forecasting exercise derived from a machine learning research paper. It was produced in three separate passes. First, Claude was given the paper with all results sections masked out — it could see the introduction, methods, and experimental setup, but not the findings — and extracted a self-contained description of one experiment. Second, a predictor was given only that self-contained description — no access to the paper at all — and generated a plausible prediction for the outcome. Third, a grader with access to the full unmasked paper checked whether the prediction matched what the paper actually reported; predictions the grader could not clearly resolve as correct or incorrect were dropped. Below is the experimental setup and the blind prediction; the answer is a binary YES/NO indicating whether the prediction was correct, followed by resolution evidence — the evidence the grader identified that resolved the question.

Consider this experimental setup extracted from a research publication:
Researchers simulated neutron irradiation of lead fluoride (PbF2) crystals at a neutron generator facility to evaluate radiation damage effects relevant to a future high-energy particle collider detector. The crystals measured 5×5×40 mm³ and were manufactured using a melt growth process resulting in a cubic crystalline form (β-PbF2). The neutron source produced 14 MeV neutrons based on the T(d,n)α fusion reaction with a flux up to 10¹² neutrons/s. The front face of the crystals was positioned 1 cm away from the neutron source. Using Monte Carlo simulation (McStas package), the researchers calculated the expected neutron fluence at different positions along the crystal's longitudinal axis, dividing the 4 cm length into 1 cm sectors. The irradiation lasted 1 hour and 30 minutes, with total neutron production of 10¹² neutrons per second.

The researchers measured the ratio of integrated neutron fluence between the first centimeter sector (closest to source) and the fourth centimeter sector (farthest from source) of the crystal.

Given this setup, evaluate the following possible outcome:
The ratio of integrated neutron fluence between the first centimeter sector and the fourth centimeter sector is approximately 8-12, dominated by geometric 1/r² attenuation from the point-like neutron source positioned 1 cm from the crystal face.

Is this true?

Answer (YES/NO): NO